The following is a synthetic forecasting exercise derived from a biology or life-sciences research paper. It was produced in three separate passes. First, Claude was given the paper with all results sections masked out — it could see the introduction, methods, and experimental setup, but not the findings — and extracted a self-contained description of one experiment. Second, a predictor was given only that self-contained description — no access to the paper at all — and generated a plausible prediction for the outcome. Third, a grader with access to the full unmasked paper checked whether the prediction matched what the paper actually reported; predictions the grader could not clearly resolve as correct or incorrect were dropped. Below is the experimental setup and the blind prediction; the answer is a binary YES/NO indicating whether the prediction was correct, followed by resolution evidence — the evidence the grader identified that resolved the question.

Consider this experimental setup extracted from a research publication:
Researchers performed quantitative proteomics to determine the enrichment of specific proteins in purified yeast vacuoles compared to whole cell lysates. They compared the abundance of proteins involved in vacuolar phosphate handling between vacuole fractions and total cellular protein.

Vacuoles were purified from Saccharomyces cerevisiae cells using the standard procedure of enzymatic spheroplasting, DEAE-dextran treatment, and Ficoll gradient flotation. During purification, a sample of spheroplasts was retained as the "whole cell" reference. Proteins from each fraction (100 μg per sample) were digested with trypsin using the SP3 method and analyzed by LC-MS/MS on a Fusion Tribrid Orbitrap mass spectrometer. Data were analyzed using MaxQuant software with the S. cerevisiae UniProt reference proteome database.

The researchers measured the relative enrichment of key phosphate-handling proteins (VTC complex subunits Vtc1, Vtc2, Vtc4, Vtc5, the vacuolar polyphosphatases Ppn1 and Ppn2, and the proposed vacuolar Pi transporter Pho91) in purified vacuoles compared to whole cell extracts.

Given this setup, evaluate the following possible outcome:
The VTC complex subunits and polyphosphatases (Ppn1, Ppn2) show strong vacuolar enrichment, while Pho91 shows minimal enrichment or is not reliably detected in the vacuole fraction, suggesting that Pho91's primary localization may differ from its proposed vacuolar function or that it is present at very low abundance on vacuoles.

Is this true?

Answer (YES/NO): NO